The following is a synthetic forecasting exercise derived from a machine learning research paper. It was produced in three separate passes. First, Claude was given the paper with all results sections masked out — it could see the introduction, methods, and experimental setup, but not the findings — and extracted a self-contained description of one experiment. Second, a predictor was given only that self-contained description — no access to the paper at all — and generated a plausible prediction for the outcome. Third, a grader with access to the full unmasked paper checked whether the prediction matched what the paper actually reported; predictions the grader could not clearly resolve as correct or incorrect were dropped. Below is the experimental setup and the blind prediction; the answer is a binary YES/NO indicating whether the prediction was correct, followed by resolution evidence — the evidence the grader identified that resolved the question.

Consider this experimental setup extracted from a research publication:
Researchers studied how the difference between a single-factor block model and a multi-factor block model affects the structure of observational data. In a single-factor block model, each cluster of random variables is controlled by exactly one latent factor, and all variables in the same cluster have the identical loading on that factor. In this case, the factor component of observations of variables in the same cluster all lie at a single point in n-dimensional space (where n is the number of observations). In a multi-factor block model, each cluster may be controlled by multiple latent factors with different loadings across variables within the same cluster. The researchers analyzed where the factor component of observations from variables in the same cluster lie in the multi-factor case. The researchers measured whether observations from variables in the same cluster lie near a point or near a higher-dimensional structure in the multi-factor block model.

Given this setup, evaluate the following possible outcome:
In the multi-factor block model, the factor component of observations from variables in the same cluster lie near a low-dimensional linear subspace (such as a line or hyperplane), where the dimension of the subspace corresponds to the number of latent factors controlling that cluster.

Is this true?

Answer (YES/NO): YES